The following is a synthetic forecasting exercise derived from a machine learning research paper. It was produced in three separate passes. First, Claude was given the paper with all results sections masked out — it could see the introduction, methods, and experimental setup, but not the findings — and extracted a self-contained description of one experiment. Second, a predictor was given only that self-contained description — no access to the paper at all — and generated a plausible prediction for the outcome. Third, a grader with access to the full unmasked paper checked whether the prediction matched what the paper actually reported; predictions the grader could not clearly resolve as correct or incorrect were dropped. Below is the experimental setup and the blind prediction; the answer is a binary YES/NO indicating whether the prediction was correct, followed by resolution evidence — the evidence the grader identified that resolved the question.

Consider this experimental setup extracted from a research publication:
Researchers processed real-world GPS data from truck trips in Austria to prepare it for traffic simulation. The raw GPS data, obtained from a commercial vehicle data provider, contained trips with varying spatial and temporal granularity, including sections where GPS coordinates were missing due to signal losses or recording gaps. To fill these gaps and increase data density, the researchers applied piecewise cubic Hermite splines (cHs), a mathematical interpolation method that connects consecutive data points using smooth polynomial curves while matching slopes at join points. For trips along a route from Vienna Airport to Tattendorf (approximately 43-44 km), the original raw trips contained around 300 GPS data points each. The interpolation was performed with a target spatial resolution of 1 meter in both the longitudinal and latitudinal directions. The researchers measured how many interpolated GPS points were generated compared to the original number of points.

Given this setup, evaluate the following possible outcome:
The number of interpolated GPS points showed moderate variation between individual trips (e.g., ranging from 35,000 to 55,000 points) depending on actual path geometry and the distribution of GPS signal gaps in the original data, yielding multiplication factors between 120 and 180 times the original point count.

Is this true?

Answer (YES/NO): NO